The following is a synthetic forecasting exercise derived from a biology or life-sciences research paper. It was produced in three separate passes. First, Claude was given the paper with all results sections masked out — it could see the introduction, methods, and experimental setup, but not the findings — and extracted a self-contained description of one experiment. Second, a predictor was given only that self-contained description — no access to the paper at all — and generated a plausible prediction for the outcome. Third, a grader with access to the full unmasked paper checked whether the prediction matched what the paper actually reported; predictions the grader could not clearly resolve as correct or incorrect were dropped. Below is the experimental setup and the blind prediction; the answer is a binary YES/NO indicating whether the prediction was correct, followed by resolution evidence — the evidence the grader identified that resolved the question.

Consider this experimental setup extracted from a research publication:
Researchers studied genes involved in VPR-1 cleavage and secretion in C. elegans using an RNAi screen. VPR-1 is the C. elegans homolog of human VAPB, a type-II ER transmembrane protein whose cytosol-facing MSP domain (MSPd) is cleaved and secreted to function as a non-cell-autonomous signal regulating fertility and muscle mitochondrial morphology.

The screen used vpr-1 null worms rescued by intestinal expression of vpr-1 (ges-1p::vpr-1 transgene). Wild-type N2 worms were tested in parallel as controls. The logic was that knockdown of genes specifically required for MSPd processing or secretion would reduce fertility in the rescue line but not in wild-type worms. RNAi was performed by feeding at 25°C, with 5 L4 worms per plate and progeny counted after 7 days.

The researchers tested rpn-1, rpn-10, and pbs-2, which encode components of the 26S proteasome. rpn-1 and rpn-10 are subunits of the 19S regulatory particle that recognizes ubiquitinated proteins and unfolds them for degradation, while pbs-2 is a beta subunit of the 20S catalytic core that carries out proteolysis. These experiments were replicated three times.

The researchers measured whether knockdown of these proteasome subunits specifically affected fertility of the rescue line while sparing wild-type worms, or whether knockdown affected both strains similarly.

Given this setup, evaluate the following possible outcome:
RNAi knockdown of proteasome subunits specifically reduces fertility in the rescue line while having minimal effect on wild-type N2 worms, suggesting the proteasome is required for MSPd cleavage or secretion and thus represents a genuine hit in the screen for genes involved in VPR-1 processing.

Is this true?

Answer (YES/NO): YES